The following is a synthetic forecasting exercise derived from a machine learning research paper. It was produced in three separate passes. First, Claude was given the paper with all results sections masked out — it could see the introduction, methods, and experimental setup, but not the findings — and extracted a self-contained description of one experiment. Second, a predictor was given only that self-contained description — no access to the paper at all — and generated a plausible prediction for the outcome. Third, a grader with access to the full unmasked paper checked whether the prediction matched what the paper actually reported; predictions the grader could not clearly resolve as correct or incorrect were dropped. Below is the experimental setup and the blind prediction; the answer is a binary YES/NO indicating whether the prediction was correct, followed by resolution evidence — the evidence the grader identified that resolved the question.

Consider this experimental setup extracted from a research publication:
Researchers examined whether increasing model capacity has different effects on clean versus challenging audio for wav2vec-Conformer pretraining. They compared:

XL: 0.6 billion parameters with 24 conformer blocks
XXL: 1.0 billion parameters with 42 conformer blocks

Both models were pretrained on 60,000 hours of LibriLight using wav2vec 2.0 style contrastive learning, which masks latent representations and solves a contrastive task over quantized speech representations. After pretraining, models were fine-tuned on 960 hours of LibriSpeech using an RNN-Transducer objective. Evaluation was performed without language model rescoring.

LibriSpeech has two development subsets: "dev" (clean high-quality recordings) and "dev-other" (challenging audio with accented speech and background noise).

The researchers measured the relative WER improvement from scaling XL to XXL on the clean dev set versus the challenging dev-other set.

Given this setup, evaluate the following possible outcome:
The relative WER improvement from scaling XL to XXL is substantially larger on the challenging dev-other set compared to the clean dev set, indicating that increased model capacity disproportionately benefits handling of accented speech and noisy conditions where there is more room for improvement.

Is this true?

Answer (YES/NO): YES